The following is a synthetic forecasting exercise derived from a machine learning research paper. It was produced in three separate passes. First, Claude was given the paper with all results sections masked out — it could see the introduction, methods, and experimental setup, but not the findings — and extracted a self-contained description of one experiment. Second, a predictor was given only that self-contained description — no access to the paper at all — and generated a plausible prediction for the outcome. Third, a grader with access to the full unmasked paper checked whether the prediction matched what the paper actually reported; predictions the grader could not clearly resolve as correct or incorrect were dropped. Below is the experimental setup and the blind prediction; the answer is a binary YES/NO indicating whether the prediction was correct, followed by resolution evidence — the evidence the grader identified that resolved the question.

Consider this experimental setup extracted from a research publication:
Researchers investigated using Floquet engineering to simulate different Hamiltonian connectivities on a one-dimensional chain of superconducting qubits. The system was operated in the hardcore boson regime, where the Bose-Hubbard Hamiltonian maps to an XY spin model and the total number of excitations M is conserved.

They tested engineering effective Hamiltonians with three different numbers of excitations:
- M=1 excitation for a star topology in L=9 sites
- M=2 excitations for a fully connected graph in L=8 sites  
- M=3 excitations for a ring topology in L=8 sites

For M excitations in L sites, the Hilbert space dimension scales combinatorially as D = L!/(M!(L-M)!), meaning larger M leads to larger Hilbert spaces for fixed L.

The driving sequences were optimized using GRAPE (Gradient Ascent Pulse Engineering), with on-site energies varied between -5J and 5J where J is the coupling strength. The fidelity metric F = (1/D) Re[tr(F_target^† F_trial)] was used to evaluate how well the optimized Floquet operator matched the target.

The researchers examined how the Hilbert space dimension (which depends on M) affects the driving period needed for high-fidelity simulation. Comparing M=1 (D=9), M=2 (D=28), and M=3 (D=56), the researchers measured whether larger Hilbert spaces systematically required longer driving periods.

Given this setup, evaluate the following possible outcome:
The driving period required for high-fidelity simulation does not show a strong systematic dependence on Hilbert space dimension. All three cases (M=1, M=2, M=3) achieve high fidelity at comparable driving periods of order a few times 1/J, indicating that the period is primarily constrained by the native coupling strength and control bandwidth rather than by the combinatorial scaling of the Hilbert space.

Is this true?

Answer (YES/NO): YES